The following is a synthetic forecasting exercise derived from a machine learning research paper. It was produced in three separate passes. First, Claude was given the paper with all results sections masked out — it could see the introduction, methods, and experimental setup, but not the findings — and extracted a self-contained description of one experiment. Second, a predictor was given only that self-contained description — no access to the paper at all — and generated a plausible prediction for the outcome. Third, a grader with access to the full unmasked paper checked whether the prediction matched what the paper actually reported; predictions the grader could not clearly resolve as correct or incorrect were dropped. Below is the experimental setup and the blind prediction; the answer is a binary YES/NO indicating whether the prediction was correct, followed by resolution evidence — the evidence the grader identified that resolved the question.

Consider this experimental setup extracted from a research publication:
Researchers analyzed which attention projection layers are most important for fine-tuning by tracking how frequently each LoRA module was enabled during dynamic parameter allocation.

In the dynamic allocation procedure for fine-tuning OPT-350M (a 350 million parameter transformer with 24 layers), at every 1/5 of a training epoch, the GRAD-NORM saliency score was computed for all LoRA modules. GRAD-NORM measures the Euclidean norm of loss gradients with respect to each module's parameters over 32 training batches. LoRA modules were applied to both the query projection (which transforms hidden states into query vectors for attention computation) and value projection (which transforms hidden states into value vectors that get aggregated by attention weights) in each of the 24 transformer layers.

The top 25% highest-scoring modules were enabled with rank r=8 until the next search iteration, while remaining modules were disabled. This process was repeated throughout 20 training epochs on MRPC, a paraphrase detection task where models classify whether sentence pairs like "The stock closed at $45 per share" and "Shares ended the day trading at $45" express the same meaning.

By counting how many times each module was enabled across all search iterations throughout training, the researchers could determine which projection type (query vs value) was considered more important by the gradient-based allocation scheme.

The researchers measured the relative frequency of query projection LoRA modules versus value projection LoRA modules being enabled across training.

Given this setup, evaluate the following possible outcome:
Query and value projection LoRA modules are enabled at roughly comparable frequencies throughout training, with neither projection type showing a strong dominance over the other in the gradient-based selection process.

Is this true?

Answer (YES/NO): NO